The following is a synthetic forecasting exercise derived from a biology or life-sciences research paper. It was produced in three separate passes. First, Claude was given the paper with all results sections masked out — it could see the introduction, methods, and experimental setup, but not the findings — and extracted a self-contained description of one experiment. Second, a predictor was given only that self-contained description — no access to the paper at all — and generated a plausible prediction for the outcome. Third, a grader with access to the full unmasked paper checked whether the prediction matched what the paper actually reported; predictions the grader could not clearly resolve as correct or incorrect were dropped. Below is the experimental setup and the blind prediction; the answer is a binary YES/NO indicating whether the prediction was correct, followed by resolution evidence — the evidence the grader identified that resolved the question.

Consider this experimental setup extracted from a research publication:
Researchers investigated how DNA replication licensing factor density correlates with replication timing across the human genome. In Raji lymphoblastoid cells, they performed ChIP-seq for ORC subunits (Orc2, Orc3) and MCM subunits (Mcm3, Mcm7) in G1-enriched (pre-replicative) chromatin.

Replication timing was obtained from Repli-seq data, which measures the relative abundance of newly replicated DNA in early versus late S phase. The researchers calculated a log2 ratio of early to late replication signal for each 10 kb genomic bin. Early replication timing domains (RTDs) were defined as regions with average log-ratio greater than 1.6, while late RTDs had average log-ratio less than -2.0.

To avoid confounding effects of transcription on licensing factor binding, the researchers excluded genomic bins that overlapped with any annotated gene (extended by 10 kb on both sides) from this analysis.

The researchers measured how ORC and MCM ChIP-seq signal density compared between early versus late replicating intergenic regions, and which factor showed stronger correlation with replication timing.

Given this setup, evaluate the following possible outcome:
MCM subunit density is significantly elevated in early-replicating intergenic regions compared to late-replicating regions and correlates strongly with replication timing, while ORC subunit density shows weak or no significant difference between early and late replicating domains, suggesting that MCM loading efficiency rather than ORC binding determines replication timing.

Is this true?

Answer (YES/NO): NO